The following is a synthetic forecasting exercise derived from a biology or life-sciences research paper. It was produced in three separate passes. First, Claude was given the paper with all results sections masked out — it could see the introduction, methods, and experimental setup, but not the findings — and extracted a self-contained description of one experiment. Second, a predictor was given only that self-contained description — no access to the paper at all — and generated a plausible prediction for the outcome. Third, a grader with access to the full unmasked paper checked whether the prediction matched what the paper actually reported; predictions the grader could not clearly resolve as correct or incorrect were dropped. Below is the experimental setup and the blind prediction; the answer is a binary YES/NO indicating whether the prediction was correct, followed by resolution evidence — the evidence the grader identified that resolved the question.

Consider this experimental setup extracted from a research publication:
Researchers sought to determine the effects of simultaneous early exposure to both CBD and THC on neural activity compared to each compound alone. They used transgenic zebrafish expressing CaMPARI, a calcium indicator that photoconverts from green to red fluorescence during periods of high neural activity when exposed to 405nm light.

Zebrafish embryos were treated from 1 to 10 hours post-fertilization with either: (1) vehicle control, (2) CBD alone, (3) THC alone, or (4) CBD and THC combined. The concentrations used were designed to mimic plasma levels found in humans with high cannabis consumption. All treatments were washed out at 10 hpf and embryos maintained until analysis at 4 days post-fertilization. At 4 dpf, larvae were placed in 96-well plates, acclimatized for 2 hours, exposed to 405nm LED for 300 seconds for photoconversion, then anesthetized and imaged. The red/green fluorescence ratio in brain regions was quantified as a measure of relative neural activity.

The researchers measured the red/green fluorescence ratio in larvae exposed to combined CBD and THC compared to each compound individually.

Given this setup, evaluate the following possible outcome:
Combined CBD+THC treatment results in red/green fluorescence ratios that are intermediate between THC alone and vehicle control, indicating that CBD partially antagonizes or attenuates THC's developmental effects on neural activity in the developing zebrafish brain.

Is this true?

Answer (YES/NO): NO